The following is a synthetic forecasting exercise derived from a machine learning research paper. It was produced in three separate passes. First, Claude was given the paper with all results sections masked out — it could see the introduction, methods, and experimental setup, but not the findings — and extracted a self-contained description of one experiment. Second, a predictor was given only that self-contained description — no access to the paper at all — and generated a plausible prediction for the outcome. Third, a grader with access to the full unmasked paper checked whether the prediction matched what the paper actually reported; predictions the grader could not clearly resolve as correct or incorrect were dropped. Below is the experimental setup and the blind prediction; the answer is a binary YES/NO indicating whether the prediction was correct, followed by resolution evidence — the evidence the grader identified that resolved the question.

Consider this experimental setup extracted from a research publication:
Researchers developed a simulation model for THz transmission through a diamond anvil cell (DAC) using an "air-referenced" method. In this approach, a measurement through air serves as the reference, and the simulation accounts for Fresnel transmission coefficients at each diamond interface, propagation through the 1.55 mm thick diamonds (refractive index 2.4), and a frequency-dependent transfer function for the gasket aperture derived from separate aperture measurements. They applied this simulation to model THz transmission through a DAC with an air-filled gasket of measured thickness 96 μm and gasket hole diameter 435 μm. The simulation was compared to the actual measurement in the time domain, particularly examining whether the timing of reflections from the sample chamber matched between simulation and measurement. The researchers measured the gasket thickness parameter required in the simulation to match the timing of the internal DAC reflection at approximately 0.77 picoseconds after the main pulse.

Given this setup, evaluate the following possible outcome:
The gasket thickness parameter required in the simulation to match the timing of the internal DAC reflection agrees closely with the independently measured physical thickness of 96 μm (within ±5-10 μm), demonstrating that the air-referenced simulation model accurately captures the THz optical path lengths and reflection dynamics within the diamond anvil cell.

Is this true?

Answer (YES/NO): NO